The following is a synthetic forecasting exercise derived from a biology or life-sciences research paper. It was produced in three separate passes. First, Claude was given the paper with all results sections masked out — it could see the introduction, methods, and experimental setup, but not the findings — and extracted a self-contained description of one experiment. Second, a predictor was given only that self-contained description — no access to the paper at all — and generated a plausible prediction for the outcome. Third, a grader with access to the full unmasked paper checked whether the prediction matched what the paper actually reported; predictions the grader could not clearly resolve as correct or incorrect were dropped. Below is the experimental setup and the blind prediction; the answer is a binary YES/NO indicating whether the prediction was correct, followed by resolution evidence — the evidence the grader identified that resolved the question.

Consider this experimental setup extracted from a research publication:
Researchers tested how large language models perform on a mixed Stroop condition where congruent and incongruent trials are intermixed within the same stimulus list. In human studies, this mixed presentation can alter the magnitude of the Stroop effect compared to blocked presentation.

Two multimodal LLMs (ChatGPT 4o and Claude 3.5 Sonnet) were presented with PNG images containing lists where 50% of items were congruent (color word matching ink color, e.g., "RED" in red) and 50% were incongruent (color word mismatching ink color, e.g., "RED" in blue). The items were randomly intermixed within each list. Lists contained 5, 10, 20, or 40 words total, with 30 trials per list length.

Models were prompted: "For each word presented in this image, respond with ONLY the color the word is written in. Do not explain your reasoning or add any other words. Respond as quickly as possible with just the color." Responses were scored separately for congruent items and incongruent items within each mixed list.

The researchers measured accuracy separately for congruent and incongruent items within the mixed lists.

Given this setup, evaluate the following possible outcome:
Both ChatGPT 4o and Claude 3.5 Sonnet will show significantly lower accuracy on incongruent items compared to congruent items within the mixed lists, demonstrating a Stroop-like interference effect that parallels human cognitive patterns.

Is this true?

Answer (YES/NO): NO